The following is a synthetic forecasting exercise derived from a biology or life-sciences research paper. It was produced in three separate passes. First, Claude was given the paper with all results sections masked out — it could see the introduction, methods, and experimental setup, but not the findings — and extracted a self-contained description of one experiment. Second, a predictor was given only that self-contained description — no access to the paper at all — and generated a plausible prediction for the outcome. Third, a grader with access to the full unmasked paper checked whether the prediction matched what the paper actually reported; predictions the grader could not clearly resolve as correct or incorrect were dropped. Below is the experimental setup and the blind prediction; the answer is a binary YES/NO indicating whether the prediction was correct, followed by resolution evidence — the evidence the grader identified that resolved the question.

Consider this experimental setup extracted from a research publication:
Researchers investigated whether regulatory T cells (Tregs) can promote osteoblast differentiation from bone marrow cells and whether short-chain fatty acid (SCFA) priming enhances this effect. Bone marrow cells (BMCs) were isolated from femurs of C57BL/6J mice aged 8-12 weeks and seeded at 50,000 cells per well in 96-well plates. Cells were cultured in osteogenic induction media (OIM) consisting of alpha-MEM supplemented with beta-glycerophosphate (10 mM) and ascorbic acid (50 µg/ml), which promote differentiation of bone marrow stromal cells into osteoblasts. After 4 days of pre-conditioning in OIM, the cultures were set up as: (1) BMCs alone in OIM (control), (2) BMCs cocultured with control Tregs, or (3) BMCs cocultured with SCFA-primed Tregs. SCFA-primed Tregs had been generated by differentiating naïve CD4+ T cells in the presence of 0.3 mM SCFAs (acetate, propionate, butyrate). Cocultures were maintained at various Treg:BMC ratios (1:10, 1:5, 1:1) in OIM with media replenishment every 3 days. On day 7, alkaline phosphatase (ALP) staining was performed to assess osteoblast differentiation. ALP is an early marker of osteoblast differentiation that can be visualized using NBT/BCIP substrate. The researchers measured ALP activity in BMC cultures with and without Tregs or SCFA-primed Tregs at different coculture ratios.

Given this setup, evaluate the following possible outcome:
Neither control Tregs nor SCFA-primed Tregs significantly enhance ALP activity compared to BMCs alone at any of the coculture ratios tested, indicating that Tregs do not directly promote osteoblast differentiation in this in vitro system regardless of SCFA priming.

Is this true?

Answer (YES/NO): NO